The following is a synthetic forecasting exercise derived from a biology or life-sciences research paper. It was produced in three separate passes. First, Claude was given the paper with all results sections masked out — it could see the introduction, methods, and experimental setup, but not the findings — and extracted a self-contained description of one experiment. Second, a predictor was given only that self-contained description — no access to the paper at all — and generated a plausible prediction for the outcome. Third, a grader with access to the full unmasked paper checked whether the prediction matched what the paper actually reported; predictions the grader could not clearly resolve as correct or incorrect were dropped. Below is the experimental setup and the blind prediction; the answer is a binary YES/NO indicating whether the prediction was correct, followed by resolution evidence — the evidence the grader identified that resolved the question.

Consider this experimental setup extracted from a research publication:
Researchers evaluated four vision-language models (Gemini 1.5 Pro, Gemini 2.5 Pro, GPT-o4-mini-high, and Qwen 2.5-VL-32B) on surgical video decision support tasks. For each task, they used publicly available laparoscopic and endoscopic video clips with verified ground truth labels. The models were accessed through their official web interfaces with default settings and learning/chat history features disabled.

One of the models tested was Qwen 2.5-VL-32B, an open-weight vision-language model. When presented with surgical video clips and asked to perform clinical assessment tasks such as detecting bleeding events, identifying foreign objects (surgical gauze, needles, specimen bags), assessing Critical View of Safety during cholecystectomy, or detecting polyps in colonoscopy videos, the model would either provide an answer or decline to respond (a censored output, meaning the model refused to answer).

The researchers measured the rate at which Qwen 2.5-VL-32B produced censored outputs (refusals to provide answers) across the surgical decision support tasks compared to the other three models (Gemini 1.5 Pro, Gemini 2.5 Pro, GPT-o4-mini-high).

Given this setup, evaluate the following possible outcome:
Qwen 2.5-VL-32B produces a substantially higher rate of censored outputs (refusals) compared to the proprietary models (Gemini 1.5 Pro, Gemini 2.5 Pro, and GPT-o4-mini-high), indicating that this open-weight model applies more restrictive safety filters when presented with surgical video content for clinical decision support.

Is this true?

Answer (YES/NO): YES